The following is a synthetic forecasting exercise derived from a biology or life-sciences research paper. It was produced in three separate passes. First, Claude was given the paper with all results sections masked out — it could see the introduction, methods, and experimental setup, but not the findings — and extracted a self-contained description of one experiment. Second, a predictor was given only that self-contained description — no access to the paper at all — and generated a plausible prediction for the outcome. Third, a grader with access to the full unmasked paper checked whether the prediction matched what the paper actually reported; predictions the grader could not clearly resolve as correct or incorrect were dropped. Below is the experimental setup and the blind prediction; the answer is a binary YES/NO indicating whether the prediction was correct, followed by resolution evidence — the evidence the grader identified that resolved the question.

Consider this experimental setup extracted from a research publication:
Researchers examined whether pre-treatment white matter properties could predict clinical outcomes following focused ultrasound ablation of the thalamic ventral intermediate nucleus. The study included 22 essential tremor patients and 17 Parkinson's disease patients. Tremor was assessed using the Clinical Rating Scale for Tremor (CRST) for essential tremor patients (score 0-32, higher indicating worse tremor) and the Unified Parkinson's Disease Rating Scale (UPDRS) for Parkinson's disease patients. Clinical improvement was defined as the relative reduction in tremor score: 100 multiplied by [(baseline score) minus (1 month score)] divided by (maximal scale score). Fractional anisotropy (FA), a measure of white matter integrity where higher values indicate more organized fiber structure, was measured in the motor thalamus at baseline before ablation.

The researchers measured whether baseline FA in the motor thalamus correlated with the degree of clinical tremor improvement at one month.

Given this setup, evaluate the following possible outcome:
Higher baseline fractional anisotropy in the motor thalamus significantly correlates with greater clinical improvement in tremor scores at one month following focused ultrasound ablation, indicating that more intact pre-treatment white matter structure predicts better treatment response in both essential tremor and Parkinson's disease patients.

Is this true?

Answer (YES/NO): NO